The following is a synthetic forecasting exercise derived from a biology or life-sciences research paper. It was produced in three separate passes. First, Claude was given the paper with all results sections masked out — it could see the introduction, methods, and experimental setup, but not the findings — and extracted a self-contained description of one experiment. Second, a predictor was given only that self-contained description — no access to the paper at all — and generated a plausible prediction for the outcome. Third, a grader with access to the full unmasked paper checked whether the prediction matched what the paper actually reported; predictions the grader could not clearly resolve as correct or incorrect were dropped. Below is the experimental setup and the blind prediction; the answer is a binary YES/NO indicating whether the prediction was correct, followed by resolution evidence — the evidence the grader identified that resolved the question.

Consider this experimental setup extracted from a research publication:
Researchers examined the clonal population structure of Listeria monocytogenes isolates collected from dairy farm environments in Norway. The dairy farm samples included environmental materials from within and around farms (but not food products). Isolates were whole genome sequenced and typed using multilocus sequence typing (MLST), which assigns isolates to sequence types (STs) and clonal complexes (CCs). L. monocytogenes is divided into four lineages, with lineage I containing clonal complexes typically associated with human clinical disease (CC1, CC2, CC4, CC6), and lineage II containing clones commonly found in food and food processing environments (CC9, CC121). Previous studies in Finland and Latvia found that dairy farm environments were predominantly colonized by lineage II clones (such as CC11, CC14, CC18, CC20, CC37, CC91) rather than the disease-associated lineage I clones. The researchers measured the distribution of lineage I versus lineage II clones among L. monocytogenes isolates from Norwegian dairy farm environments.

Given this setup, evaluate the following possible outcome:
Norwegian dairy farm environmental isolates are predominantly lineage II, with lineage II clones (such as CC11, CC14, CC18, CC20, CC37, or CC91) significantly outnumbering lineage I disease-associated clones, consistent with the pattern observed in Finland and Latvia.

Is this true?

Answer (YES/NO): YES